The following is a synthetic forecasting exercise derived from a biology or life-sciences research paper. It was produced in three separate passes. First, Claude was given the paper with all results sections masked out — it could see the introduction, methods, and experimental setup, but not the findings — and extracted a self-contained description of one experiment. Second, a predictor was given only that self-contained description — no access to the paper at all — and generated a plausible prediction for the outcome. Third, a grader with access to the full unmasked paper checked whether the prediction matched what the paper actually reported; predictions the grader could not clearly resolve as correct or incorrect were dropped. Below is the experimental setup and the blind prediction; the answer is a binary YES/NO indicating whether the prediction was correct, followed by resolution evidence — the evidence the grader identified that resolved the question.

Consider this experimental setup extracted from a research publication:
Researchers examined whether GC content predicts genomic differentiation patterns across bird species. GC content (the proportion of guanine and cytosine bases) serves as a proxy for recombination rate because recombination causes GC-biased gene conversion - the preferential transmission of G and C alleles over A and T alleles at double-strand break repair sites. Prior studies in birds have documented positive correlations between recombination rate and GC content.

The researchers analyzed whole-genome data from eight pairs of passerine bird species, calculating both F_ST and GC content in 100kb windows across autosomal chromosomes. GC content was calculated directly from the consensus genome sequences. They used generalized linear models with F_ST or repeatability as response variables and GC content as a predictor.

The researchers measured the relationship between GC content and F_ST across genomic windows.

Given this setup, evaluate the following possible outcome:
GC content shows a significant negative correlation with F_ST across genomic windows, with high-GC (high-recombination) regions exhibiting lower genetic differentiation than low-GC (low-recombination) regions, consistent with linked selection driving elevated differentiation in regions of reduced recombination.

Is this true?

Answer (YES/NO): YES